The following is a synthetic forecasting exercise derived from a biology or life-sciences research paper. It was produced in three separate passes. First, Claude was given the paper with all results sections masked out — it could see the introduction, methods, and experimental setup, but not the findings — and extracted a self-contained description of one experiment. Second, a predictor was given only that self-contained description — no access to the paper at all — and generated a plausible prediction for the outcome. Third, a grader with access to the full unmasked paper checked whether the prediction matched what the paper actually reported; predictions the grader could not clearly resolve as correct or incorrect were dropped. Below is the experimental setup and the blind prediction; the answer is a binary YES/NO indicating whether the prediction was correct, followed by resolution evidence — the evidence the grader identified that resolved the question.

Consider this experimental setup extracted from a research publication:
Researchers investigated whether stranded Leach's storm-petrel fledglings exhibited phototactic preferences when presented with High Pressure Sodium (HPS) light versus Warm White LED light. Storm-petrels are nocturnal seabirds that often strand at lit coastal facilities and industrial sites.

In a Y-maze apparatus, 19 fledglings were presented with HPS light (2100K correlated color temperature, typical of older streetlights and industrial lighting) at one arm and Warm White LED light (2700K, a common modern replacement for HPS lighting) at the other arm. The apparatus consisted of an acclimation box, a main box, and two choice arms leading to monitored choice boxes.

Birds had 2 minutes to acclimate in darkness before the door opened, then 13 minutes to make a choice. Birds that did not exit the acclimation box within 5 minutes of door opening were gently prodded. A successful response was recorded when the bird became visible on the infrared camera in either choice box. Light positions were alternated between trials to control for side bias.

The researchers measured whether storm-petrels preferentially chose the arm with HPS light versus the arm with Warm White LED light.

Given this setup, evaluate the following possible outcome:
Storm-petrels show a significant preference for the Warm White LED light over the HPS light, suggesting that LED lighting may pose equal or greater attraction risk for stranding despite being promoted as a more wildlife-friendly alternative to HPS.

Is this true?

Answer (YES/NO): NO